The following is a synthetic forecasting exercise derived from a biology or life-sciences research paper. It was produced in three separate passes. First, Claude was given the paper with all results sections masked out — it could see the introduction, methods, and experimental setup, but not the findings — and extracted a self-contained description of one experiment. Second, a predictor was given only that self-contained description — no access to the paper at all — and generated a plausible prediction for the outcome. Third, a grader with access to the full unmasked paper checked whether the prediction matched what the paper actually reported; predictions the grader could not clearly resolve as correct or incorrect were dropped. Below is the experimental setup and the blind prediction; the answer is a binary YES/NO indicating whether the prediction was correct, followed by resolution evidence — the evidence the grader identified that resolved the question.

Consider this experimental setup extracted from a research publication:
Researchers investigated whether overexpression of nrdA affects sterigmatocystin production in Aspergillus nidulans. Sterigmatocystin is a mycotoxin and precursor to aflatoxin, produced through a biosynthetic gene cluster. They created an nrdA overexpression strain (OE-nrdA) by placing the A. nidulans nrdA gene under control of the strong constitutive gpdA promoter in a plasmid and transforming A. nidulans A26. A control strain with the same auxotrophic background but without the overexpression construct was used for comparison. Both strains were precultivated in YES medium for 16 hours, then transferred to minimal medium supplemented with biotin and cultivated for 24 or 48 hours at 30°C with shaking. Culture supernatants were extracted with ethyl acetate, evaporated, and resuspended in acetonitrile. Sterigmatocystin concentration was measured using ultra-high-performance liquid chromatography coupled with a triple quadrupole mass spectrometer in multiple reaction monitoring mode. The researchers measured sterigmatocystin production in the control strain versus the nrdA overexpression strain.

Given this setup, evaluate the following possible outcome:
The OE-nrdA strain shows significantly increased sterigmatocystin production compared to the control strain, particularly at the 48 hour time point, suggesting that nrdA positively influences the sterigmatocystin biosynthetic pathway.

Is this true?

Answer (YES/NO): NO